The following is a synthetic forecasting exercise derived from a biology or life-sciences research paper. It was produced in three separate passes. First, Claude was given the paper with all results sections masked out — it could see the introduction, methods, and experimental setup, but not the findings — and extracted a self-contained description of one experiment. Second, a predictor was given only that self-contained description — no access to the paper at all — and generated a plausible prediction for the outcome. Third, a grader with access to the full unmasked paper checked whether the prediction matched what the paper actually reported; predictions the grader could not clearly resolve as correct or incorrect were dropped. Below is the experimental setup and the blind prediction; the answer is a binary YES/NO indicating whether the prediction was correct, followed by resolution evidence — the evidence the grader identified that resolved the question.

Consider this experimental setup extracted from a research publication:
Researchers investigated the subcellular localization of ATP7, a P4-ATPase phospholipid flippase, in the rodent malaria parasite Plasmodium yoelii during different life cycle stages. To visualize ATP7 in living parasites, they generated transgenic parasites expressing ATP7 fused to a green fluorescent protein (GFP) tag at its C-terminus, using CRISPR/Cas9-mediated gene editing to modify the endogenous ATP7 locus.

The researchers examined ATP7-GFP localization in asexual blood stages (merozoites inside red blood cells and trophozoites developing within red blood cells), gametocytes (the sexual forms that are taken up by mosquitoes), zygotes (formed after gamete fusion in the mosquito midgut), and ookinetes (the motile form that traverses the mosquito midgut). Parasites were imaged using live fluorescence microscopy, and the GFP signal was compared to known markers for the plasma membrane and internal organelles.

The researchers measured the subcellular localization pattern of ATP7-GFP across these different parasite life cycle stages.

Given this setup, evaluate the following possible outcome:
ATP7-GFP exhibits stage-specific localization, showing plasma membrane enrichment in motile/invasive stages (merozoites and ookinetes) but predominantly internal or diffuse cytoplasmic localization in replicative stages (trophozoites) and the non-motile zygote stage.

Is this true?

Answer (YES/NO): NO